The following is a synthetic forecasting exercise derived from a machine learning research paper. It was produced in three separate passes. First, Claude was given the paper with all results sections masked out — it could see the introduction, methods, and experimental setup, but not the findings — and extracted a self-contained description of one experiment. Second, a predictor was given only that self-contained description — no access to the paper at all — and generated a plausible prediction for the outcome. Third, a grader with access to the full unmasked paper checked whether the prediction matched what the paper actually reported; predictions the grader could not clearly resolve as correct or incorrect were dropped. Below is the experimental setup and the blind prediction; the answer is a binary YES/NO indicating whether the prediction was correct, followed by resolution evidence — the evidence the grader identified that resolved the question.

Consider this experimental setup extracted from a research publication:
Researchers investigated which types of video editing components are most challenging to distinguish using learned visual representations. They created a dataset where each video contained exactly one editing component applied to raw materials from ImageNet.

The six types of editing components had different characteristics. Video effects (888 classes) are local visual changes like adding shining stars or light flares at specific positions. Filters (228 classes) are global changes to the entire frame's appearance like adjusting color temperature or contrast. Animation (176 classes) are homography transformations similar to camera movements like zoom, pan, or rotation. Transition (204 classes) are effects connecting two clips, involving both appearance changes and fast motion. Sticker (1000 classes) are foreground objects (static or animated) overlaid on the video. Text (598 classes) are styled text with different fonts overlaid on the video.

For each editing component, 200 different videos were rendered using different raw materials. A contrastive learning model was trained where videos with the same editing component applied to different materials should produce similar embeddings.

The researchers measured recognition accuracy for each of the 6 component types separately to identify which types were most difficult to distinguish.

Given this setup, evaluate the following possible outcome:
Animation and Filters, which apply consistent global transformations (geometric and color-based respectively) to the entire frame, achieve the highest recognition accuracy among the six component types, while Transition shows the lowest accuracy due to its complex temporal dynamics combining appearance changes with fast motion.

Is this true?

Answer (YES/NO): NO